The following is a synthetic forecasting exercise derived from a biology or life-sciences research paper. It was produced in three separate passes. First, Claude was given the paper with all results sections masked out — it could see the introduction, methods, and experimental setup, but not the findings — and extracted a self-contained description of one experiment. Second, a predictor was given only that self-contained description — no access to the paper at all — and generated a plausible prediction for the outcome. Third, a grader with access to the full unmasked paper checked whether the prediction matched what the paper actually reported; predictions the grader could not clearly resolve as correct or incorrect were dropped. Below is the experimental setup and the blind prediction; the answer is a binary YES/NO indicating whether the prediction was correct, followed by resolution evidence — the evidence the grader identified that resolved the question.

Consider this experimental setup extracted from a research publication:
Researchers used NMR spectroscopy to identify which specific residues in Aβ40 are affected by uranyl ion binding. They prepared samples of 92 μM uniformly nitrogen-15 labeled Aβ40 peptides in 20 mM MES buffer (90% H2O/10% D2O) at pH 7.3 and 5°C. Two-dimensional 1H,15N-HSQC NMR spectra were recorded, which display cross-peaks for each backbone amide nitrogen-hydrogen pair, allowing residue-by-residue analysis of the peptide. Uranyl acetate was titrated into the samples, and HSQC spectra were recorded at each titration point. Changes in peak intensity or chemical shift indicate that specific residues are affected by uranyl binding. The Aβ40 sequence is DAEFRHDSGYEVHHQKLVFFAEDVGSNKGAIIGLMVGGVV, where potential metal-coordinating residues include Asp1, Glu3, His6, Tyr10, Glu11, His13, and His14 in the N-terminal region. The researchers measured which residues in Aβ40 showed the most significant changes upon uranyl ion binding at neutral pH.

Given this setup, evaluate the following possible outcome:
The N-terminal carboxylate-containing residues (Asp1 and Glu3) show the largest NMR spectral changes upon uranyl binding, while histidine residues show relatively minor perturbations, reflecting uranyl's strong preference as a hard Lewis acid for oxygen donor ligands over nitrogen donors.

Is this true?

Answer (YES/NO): NO